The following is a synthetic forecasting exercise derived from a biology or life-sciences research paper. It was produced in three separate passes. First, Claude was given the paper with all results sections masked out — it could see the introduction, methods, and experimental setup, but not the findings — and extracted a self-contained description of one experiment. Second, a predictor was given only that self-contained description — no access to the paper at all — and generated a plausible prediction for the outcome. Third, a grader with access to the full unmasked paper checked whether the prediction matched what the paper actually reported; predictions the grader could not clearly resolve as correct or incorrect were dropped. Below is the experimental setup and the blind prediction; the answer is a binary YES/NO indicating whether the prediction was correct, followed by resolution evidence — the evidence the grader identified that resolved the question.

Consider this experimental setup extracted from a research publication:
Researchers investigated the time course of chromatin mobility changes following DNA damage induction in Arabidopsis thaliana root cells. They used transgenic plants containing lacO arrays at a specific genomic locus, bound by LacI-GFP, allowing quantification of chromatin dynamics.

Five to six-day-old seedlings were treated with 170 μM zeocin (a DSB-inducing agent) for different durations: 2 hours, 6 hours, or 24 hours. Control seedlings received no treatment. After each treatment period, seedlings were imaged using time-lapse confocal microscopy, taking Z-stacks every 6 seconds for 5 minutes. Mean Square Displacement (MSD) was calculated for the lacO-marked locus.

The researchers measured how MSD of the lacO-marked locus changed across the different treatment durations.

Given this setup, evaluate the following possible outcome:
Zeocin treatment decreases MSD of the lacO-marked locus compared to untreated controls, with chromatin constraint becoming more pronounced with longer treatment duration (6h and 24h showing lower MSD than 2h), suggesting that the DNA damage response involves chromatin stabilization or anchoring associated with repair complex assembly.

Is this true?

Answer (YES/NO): NO